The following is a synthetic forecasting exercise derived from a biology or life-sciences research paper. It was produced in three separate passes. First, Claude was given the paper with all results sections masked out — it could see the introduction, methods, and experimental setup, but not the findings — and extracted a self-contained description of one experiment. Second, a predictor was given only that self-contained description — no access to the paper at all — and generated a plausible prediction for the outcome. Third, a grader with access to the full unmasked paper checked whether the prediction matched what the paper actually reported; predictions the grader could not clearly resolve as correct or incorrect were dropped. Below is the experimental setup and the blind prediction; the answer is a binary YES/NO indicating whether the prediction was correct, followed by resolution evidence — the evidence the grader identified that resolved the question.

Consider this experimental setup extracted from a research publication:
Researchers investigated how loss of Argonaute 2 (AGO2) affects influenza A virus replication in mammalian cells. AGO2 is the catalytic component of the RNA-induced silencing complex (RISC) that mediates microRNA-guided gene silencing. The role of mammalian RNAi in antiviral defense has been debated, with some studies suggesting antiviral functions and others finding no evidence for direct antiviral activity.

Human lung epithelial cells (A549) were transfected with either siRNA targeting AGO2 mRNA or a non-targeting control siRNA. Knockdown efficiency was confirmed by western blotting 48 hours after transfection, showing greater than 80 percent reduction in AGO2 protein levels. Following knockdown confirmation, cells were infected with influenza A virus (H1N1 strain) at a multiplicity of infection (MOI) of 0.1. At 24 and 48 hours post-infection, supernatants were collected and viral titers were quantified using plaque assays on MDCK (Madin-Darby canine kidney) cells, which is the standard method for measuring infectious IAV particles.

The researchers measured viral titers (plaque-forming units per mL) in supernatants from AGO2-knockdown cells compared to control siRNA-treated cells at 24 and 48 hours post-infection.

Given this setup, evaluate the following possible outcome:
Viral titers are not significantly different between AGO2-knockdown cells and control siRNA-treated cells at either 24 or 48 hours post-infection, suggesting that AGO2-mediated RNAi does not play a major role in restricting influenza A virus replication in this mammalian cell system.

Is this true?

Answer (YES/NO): NO